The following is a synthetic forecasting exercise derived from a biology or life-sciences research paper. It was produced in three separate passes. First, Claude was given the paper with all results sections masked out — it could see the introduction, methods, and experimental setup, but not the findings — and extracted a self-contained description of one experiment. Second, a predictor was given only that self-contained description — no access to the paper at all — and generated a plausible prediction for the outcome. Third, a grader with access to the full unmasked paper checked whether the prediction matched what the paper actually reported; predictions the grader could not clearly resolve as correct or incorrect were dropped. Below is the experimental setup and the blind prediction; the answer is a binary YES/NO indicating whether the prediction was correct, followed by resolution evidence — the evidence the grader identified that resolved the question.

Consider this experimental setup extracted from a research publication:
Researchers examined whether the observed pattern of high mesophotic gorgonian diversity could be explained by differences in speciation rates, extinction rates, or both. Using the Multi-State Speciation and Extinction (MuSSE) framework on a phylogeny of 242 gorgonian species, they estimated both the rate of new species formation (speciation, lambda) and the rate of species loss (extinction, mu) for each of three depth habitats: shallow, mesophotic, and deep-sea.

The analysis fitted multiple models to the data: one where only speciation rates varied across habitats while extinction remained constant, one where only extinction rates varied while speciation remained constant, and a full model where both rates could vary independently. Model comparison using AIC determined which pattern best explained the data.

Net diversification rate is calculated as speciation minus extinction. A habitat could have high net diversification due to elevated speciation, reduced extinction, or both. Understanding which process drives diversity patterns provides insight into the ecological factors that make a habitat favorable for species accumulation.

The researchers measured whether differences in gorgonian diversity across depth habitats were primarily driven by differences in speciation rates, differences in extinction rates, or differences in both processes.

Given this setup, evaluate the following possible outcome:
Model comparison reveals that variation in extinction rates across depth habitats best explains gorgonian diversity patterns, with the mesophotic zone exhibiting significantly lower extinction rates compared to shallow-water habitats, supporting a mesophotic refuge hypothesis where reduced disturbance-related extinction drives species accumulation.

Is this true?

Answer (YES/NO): NO